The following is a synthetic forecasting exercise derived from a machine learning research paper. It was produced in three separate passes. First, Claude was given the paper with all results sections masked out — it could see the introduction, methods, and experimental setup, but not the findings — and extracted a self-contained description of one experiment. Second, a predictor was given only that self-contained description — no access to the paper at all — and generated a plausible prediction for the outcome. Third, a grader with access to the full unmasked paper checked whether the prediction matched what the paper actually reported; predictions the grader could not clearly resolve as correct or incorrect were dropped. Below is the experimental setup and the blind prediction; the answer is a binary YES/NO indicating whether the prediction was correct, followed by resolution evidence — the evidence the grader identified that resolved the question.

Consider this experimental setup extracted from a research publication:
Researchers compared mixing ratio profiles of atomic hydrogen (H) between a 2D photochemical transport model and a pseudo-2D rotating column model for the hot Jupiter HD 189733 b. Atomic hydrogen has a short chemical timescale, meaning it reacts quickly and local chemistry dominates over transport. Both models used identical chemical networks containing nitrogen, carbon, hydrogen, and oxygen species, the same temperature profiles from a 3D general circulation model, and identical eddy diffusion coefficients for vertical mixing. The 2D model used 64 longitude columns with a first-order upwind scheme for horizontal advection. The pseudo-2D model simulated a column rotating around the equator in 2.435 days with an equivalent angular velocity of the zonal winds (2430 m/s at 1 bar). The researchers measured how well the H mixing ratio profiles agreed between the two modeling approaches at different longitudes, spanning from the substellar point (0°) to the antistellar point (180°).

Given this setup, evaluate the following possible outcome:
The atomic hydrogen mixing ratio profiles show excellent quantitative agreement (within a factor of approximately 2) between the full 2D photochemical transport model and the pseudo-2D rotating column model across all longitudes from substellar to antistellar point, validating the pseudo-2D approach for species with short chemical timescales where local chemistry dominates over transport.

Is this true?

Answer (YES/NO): YES